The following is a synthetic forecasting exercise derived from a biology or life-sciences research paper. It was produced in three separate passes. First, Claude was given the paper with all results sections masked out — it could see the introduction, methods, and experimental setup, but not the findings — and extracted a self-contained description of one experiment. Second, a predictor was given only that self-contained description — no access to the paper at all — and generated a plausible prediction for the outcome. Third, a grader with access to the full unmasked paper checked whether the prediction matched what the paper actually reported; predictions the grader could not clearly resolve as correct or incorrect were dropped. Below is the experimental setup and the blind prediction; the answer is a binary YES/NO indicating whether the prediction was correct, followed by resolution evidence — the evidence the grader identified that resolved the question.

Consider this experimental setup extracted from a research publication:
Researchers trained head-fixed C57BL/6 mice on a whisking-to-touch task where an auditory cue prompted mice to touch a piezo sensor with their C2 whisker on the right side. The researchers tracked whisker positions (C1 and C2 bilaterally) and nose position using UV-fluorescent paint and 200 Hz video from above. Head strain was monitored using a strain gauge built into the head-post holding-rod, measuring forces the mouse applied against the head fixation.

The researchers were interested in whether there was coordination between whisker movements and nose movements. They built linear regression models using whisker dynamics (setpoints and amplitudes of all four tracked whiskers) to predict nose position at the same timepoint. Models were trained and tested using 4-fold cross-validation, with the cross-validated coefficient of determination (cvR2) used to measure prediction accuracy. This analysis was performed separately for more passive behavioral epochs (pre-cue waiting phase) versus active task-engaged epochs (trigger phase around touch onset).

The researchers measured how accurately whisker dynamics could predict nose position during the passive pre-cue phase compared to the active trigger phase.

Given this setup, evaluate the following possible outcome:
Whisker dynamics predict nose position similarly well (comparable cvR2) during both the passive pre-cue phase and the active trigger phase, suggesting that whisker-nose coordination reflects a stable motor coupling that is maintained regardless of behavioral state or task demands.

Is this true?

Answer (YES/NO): NO